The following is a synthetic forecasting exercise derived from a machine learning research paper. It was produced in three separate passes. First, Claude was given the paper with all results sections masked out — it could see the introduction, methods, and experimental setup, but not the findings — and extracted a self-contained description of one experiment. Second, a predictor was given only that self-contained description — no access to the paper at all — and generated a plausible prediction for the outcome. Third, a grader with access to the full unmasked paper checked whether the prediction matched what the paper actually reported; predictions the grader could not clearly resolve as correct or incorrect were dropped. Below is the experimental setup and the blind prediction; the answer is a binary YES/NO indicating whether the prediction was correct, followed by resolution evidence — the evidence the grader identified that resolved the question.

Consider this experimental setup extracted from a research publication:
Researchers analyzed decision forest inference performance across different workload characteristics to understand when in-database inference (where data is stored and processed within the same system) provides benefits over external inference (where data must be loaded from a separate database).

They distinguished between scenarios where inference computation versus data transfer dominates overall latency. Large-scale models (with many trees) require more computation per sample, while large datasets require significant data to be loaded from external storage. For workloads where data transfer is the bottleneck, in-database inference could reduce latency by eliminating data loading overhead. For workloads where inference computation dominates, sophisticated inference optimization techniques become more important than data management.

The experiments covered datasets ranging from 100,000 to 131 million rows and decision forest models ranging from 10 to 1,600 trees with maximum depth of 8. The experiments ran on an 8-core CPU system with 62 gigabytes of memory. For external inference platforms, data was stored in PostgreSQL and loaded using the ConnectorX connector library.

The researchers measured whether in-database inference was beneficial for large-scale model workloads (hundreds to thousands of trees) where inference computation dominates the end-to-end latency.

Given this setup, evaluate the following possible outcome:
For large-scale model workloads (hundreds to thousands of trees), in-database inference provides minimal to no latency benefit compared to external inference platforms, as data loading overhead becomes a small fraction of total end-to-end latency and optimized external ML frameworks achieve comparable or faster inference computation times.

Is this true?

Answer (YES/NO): NO